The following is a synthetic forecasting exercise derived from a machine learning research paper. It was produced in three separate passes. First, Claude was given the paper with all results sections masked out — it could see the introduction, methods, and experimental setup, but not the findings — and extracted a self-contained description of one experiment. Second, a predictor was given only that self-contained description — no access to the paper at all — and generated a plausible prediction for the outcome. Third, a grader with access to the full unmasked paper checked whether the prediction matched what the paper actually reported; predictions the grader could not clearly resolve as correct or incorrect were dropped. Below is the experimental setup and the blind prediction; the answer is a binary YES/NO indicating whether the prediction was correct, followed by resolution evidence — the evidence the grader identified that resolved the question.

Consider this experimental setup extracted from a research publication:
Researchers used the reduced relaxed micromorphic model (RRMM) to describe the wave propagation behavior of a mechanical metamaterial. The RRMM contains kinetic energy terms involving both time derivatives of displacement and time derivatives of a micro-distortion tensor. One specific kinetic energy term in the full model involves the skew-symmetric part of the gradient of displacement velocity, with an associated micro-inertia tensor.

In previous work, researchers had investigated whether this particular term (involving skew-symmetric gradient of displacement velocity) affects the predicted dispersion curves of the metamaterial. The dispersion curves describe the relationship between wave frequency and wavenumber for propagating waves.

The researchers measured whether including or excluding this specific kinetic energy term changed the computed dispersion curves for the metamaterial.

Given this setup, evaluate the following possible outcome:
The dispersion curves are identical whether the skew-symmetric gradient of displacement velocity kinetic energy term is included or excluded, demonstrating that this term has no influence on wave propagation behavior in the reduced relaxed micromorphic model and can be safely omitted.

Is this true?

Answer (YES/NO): YES